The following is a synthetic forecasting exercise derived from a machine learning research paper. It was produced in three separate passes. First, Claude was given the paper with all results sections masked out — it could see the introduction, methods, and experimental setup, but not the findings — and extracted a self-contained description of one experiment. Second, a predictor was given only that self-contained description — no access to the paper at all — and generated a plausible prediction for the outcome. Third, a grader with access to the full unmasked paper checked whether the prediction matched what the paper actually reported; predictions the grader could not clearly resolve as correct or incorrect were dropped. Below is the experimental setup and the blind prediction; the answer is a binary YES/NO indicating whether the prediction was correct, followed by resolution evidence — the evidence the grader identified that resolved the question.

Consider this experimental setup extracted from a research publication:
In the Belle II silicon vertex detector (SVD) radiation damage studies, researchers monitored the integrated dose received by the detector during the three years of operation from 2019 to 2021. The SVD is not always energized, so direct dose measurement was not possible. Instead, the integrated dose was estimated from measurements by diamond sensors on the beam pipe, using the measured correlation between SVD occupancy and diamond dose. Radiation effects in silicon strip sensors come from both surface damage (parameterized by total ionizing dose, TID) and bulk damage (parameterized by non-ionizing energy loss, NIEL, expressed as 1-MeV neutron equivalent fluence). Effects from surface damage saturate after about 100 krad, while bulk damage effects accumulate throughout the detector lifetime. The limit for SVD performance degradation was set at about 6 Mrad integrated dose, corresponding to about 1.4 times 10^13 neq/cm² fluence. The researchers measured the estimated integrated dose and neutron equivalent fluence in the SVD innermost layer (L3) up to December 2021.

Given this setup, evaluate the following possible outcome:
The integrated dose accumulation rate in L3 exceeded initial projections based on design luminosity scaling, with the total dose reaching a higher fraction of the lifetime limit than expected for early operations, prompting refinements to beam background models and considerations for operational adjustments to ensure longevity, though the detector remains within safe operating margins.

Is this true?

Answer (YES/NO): NO